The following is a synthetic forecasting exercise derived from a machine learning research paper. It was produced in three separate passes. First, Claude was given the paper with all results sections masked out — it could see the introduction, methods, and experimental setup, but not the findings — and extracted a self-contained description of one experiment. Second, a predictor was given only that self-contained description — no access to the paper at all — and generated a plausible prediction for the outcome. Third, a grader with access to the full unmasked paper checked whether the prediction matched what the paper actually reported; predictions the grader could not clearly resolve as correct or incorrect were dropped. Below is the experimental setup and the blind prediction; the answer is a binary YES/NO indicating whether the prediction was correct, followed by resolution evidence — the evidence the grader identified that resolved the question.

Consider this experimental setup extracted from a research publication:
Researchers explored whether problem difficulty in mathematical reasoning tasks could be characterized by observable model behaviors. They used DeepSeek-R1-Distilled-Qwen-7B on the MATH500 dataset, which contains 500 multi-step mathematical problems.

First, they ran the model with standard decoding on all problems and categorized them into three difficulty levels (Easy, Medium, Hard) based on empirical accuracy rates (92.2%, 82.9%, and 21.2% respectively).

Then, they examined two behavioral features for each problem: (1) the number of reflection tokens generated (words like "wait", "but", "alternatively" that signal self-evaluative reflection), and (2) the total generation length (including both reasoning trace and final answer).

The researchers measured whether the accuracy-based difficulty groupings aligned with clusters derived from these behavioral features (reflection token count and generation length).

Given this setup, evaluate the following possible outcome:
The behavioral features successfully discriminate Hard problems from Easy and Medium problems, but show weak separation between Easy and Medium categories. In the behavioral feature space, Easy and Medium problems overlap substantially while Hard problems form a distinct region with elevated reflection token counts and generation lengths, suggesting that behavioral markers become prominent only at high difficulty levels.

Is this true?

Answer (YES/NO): NO